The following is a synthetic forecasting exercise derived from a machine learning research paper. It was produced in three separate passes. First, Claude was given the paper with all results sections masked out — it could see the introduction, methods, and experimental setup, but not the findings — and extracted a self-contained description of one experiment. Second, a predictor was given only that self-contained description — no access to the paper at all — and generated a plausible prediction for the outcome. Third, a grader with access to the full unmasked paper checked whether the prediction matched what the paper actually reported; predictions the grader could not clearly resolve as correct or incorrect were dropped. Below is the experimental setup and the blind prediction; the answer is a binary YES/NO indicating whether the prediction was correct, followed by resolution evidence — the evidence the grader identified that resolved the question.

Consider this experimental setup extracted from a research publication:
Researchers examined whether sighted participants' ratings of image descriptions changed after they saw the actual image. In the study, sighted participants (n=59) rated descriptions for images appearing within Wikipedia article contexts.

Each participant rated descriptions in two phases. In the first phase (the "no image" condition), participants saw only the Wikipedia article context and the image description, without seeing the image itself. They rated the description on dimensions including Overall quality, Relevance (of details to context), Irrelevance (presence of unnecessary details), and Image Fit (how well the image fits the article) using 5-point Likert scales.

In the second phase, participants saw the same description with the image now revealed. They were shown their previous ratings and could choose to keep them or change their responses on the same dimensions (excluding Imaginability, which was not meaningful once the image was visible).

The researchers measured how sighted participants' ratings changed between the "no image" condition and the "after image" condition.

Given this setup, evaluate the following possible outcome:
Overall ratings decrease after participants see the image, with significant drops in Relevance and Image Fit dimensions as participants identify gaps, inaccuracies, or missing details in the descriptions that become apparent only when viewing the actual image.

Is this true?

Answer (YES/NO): NO